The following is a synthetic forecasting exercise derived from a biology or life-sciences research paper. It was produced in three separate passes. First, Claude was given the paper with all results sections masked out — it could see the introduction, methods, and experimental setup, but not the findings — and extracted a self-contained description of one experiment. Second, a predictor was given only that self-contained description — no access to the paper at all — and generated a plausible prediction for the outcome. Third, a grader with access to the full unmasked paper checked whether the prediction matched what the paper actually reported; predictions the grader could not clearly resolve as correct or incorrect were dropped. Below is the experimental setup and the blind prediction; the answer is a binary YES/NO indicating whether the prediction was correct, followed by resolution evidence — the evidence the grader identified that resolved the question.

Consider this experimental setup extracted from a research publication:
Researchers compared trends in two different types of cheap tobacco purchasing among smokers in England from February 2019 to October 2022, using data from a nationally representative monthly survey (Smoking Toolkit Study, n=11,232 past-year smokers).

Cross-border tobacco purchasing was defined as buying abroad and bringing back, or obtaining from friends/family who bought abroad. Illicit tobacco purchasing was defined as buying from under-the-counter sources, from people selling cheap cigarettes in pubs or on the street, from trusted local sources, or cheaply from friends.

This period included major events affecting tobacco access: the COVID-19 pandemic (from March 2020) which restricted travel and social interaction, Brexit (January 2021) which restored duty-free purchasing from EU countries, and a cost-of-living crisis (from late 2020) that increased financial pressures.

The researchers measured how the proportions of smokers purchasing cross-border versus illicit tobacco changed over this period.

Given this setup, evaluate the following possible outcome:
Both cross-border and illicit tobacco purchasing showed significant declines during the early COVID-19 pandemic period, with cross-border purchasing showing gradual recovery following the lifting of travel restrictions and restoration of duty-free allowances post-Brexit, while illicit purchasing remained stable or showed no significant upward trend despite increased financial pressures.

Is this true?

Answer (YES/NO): NO